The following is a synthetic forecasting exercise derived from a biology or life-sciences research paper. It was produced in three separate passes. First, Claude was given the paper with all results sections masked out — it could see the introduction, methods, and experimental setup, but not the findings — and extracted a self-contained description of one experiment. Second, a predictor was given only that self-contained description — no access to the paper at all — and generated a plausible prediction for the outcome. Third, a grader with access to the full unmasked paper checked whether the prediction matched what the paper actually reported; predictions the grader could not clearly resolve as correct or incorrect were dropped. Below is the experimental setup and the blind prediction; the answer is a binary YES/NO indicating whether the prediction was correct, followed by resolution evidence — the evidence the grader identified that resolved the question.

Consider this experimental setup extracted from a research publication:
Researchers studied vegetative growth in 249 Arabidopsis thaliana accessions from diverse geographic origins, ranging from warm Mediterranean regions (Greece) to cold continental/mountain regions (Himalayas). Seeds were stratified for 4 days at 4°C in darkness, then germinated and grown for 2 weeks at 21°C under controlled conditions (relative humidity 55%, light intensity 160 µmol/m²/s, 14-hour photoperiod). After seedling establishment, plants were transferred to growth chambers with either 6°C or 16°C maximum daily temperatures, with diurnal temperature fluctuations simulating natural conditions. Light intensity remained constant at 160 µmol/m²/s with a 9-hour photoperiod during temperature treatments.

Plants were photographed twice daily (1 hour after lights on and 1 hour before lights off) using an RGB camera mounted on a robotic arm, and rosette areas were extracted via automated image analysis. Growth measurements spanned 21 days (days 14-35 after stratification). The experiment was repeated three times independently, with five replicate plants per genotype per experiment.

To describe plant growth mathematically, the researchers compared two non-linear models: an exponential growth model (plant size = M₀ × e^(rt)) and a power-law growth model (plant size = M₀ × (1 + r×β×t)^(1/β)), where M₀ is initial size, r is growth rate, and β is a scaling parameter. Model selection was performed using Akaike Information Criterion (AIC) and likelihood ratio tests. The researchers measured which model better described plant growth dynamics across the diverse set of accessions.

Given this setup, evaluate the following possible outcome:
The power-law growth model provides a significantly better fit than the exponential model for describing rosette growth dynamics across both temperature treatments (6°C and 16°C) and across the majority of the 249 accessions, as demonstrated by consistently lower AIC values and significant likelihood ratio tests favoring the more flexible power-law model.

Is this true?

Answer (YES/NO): YES